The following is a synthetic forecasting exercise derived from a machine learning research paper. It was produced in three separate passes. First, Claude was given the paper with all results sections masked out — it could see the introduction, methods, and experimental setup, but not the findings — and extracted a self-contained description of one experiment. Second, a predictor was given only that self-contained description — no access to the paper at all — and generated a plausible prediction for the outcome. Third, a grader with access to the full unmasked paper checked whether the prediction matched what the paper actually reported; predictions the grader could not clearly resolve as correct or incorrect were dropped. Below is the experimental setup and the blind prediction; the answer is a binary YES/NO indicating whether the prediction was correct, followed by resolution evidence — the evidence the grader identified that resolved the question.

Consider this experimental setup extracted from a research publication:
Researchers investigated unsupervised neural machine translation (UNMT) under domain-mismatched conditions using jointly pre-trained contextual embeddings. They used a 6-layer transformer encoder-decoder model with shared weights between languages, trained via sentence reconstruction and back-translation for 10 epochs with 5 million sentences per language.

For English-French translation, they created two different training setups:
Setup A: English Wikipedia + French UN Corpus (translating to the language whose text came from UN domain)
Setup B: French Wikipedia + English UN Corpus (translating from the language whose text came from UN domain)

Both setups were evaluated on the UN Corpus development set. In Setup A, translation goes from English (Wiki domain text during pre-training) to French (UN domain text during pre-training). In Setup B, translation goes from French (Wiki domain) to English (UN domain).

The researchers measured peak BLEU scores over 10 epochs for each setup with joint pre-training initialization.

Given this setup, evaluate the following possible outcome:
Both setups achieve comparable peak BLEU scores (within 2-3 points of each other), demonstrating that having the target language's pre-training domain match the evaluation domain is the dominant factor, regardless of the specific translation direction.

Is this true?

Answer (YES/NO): NO